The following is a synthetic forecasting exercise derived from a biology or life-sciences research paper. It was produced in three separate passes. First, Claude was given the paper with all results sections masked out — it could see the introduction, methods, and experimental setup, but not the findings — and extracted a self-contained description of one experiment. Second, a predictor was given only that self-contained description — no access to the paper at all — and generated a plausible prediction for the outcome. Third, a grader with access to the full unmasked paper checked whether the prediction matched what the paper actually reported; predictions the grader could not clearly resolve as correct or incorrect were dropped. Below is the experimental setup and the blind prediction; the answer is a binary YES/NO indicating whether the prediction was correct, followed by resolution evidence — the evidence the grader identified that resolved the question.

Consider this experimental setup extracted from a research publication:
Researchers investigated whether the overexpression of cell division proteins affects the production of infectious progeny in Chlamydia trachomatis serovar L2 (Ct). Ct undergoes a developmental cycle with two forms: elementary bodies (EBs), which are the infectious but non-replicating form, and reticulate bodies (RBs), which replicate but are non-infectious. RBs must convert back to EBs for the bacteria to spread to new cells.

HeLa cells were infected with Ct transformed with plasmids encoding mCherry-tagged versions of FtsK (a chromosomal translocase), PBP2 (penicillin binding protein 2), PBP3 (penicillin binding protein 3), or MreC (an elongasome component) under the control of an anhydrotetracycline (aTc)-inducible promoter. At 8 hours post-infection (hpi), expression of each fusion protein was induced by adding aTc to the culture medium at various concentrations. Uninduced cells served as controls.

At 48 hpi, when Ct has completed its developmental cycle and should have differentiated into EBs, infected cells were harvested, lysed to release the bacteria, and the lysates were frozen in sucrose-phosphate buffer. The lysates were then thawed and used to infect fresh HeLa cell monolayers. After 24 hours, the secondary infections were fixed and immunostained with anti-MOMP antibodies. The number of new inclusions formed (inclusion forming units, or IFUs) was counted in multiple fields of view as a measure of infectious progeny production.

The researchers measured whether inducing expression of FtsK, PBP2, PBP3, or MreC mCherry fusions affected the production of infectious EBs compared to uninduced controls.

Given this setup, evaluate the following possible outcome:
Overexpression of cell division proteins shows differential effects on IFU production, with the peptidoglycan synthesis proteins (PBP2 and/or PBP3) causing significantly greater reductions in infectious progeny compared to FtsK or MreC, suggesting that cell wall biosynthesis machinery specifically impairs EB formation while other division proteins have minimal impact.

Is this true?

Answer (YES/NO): NO